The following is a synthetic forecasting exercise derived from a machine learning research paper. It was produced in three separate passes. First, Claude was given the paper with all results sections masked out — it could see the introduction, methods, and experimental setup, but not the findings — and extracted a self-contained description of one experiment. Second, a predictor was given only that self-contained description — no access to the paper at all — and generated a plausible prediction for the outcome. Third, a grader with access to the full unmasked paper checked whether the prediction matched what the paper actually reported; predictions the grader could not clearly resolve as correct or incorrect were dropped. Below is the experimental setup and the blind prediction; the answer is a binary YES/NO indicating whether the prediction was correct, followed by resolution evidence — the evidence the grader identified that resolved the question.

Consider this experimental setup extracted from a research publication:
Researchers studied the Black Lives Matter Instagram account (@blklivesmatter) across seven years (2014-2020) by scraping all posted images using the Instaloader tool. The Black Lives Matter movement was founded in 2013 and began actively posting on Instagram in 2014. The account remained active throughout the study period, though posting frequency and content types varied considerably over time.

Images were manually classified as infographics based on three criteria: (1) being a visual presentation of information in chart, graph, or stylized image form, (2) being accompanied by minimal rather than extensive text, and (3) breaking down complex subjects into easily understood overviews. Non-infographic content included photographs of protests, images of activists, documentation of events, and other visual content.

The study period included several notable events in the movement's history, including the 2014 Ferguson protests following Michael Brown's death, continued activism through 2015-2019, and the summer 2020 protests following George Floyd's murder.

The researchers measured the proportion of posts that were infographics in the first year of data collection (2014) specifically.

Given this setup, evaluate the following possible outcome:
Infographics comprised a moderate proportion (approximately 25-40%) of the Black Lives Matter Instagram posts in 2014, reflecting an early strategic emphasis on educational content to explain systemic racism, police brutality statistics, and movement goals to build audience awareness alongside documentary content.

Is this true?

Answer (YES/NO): NO